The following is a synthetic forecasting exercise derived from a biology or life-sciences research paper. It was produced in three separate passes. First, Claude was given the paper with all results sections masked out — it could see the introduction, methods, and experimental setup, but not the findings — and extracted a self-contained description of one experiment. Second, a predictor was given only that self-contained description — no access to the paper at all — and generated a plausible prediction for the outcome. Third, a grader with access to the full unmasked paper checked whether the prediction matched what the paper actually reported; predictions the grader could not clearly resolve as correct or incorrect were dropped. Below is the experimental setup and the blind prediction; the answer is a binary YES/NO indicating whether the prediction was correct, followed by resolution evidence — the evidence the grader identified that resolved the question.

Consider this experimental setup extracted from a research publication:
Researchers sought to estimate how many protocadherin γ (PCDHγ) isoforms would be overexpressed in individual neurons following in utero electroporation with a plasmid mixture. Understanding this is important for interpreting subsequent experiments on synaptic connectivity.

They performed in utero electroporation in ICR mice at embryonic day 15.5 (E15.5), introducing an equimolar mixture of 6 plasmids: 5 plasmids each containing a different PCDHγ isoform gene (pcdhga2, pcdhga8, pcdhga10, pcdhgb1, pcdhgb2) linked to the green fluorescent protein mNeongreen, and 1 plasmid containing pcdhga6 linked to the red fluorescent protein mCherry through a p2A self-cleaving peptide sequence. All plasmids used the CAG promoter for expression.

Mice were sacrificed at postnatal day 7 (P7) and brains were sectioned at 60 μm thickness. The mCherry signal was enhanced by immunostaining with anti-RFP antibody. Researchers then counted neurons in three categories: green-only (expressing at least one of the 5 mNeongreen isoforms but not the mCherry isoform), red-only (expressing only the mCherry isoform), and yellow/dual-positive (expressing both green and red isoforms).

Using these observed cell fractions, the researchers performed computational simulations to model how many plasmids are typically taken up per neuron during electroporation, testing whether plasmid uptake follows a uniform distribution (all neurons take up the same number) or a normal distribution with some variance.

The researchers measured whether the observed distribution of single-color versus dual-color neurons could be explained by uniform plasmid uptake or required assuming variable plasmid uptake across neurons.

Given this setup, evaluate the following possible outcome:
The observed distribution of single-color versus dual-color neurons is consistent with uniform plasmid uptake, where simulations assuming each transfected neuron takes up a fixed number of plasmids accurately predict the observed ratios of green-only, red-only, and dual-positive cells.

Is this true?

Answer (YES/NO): NO